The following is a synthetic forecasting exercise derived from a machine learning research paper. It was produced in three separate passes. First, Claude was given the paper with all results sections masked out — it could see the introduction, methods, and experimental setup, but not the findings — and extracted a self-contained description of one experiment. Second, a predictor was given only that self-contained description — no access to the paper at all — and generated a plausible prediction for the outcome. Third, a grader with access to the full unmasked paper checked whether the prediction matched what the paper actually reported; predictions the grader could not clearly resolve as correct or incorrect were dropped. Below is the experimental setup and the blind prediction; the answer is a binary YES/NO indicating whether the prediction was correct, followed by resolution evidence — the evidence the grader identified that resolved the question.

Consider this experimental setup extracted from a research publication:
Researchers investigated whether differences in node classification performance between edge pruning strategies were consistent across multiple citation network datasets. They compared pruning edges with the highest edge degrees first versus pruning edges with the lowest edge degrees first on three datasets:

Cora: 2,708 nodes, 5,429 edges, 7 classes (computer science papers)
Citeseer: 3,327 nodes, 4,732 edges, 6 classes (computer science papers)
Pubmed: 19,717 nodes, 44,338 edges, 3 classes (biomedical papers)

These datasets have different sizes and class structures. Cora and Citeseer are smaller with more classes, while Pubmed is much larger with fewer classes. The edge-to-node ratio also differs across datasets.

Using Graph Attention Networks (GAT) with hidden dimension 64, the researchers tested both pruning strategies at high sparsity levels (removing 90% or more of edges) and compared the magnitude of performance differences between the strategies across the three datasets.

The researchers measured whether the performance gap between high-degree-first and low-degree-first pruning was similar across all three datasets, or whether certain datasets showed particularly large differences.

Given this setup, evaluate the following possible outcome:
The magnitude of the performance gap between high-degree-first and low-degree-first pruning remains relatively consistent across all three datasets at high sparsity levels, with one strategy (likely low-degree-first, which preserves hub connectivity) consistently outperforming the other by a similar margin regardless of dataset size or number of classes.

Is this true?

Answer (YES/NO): NO